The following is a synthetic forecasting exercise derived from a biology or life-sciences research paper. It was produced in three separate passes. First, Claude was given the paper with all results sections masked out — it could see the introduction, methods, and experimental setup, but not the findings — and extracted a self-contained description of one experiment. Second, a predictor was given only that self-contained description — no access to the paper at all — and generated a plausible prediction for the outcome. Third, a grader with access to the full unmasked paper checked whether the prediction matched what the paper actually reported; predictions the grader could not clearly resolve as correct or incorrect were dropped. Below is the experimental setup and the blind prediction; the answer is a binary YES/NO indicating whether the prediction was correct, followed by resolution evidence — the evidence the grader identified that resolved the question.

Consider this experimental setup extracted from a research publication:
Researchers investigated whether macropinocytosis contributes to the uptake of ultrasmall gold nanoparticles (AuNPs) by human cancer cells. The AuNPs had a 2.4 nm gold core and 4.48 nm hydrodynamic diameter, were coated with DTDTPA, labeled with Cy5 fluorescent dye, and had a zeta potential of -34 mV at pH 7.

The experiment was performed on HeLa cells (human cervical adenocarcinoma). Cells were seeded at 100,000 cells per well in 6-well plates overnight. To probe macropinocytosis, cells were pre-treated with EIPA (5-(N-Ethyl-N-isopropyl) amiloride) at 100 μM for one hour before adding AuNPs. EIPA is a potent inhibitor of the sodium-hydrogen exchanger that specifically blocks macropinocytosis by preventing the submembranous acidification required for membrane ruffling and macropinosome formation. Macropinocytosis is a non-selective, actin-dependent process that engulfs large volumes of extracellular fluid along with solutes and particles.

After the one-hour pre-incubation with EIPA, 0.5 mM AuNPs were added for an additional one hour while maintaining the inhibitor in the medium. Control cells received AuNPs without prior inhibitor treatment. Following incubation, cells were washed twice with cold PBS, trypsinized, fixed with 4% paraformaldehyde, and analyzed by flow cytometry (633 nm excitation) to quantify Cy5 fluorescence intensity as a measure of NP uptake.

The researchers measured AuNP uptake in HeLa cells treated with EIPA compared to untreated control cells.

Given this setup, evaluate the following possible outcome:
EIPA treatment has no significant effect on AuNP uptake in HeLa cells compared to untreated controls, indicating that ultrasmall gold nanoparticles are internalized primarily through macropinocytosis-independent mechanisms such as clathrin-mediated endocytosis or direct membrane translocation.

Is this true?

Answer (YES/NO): YES